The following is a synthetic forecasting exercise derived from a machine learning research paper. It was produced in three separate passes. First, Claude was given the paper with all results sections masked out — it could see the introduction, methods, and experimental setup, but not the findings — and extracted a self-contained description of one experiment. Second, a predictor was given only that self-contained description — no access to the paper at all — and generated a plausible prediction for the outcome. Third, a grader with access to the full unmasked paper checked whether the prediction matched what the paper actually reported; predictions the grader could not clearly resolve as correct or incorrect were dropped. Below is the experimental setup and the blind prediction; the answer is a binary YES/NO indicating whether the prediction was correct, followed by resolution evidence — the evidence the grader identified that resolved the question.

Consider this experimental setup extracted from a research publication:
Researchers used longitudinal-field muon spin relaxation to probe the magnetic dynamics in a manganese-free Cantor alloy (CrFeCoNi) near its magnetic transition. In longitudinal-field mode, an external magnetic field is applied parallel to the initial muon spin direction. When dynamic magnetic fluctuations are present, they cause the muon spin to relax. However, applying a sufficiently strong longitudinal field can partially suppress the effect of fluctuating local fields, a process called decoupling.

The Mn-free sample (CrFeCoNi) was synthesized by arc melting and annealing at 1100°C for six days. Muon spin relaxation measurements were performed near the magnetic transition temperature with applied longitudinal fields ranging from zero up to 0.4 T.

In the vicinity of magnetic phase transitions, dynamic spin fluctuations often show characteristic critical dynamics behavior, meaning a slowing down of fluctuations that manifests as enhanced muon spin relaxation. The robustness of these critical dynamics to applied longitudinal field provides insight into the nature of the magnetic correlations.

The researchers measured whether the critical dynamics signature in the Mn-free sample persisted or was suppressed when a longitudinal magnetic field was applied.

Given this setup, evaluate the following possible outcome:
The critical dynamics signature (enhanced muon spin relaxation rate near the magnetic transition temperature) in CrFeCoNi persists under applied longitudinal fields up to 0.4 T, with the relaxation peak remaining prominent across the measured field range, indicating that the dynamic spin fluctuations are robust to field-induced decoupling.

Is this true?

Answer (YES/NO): NO